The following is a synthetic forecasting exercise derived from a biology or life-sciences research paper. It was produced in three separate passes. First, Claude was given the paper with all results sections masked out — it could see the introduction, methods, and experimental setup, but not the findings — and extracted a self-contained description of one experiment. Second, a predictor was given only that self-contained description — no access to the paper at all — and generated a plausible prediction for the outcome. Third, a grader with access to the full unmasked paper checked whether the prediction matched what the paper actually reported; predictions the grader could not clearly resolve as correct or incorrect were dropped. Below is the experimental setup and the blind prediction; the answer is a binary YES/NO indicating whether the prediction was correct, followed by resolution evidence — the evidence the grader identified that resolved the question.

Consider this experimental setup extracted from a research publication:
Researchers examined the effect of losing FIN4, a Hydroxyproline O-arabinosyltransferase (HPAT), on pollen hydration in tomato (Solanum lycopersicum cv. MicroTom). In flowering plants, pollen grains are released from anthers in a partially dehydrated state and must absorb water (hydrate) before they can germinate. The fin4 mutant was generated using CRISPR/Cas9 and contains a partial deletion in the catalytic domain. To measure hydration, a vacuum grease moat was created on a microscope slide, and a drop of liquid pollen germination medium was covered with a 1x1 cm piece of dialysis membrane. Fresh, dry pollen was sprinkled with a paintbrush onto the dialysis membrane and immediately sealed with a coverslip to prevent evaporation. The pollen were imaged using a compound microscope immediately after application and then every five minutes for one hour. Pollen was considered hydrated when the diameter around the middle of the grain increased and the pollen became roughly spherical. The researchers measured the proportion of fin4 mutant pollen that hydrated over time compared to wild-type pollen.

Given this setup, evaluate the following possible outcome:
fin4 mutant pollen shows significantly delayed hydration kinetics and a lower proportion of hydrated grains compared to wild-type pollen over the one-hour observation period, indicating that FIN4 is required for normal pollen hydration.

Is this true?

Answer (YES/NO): YES